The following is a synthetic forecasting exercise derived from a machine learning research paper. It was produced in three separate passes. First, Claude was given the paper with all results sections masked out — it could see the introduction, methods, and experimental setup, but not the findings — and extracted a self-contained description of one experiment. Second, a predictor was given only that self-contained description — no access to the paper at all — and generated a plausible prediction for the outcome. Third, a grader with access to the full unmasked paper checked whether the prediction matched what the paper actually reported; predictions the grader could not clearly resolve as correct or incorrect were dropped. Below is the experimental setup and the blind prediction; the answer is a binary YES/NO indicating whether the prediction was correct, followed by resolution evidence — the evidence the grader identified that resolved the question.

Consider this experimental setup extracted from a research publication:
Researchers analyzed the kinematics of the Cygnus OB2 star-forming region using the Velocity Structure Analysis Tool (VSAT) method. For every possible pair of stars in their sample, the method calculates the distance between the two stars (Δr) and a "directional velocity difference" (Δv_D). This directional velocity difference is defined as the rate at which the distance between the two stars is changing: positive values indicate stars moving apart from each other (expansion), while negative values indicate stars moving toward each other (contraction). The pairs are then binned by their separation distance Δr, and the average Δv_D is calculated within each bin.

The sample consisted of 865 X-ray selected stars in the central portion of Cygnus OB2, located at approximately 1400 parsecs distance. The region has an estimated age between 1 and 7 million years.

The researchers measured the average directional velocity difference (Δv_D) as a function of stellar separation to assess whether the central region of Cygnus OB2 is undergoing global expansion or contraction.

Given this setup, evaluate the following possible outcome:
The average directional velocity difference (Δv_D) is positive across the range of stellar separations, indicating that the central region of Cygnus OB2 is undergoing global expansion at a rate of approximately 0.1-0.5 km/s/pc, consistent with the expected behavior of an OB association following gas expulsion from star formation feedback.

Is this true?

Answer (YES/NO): NO